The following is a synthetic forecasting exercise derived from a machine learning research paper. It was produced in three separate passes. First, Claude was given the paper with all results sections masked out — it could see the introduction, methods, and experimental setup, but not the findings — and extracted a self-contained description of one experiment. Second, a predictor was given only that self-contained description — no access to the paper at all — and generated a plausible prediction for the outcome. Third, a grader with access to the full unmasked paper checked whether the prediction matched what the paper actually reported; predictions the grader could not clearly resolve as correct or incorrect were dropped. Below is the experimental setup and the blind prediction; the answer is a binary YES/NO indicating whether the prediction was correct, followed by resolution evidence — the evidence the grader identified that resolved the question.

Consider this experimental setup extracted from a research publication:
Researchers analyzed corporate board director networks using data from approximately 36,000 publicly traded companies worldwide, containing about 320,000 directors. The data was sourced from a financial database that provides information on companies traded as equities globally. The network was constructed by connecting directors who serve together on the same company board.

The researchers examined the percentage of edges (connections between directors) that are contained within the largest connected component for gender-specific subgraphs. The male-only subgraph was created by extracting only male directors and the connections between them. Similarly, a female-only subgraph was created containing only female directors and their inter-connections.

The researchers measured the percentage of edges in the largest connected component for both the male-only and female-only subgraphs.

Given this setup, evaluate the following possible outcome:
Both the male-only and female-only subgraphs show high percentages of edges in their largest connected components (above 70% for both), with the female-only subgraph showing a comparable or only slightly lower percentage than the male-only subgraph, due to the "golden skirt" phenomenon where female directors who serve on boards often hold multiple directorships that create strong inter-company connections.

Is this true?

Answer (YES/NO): NO